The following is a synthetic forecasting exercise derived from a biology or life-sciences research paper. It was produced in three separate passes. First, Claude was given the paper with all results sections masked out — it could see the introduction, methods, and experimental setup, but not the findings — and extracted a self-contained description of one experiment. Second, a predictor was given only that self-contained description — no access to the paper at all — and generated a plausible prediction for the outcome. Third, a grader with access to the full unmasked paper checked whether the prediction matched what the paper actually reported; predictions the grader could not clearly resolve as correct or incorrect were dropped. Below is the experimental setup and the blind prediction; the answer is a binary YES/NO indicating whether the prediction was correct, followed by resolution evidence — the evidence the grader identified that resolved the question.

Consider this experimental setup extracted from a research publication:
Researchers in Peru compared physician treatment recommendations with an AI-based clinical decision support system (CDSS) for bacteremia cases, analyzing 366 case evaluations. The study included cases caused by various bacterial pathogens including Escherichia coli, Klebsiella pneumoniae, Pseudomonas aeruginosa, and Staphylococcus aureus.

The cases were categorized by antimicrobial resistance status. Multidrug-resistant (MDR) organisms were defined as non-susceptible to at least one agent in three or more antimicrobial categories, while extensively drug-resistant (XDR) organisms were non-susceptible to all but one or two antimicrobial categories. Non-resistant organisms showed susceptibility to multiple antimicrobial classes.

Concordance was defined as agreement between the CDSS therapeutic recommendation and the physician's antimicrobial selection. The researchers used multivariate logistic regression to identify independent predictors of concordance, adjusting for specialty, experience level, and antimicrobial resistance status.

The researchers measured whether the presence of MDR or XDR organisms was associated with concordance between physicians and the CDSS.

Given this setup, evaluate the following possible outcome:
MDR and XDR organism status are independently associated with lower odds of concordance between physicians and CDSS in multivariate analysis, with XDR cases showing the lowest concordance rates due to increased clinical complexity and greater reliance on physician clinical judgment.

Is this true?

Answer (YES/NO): NO